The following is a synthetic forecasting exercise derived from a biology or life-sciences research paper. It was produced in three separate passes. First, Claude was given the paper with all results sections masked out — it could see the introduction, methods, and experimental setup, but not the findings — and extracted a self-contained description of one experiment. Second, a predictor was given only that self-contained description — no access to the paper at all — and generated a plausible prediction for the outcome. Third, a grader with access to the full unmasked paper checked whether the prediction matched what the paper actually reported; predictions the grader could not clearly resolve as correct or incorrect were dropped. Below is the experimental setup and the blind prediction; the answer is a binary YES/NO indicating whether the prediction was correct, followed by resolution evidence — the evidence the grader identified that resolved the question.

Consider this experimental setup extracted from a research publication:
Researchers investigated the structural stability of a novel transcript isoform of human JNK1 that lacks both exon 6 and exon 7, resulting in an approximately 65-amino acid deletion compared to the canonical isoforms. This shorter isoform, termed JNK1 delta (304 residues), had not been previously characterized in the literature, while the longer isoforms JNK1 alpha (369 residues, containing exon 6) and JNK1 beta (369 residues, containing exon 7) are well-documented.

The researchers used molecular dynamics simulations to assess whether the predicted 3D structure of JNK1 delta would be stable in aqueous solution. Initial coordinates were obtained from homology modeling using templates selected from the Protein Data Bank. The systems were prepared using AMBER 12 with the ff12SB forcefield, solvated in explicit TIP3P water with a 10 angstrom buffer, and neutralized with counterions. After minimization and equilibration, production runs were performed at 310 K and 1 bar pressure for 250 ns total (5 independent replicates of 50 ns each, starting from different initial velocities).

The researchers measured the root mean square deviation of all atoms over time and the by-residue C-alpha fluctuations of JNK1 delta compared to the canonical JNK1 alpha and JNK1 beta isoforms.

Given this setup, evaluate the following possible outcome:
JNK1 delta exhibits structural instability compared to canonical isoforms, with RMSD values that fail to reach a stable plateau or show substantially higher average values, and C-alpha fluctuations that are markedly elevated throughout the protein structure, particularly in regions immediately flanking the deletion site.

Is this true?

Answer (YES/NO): NO